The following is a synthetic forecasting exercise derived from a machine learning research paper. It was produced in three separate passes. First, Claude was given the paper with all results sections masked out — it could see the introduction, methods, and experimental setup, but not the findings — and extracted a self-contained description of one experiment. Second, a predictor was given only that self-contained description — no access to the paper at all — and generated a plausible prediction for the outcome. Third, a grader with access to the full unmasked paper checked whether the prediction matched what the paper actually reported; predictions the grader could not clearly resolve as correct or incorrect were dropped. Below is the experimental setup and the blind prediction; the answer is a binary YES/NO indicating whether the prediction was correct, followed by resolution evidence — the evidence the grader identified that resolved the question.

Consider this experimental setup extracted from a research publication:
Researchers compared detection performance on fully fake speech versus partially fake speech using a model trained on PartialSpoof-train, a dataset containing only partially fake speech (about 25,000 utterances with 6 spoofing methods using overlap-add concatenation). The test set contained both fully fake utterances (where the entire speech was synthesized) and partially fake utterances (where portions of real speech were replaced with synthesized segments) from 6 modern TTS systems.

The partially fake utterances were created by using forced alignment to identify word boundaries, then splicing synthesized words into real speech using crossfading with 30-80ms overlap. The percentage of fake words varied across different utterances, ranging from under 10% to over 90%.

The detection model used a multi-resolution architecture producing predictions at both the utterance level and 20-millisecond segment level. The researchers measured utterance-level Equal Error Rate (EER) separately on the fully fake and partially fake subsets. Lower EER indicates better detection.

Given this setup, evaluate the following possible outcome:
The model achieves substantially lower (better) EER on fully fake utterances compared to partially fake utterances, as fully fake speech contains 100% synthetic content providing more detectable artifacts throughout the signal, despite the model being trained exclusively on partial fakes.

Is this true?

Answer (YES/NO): NO